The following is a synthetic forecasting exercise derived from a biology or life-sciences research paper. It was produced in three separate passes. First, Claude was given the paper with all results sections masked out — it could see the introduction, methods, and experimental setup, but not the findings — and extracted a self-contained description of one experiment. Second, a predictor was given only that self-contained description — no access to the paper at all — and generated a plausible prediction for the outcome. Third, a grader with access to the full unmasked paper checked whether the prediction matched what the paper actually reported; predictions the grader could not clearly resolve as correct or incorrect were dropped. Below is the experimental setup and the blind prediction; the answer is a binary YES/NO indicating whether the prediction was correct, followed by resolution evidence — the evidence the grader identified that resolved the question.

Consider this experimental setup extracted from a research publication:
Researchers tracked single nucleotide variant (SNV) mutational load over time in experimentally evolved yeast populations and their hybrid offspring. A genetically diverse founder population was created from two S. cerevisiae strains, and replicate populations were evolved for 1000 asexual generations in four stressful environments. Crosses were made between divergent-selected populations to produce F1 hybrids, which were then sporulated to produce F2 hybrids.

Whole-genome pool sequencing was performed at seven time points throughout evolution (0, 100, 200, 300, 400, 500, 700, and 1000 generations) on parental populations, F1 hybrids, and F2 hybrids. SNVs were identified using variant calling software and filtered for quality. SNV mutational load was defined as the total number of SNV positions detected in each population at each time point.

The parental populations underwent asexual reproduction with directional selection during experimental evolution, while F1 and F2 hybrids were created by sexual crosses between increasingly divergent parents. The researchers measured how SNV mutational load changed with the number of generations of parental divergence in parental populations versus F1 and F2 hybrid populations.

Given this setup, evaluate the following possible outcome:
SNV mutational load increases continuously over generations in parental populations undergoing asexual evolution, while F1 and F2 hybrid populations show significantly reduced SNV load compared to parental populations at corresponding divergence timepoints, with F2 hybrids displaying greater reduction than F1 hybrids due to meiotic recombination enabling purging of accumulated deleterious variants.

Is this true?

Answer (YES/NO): NO